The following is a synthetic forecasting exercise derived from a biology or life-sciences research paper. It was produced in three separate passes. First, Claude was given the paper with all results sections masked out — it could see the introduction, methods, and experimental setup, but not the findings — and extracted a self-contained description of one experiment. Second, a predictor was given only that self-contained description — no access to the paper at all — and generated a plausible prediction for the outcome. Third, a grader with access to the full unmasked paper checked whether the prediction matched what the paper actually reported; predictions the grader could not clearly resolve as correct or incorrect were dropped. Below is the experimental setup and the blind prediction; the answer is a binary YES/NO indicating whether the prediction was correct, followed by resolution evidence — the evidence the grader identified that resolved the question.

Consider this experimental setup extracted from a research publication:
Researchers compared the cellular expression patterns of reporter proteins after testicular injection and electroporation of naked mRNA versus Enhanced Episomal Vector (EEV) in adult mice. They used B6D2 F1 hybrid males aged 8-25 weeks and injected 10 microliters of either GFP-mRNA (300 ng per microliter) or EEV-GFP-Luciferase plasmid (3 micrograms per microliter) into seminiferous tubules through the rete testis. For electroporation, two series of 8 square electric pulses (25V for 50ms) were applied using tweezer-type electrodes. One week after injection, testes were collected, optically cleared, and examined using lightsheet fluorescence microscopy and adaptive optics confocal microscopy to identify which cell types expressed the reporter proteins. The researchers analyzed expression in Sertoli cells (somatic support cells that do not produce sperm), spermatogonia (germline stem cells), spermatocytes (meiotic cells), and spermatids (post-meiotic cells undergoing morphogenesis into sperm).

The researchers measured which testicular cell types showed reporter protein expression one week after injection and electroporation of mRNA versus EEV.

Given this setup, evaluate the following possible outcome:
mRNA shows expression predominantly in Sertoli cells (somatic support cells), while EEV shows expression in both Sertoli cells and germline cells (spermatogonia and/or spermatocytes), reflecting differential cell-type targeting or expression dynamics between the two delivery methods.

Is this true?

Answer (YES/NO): NO